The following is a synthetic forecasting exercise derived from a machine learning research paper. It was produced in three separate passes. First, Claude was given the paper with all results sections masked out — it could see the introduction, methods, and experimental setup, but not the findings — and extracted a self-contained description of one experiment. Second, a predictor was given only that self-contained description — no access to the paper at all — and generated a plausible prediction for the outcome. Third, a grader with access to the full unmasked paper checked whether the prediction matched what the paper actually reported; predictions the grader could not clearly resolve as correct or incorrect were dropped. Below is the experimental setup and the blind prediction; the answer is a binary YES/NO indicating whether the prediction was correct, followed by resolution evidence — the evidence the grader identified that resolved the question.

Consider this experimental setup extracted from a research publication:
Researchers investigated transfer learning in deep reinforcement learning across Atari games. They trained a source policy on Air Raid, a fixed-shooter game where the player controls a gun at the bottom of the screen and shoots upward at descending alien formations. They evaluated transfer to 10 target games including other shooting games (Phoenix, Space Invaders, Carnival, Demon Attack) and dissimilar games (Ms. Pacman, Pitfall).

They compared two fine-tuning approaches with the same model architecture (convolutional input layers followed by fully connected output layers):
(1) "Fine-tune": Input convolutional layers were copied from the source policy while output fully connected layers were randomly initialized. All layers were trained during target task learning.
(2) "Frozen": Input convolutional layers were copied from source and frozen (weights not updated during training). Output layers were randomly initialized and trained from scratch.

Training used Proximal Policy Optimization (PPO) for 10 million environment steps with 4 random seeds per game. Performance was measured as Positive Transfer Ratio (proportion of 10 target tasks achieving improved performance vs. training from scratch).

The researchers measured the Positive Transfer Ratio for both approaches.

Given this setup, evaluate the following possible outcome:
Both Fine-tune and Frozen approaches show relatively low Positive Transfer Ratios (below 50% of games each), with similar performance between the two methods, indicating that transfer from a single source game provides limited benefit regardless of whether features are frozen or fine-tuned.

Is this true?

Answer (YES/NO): NO